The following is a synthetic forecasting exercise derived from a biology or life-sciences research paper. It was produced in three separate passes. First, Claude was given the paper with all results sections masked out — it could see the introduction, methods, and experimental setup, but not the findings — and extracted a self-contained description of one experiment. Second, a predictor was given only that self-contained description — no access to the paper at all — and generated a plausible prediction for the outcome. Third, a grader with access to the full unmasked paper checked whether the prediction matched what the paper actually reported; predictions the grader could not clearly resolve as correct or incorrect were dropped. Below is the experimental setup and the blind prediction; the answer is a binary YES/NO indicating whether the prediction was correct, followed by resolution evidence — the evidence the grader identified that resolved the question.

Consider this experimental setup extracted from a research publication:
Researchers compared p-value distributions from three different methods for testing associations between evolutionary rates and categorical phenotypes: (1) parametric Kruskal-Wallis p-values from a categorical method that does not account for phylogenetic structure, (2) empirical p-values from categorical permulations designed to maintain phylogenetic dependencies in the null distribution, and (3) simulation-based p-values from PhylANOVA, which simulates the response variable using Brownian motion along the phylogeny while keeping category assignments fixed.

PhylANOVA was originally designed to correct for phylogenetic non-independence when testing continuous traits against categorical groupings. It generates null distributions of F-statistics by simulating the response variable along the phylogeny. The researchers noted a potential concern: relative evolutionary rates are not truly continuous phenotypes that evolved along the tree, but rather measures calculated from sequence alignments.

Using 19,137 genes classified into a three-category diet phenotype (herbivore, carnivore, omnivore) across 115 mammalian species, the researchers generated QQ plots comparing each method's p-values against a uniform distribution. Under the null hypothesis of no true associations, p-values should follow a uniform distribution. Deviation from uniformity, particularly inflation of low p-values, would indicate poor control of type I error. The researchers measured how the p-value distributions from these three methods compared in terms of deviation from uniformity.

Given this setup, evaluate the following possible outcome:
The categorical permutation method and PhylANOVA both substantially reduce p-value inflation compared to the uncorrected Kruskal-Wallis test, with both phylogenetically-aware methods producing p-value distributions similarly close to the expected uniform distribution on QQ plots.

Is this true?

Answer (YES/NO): NO